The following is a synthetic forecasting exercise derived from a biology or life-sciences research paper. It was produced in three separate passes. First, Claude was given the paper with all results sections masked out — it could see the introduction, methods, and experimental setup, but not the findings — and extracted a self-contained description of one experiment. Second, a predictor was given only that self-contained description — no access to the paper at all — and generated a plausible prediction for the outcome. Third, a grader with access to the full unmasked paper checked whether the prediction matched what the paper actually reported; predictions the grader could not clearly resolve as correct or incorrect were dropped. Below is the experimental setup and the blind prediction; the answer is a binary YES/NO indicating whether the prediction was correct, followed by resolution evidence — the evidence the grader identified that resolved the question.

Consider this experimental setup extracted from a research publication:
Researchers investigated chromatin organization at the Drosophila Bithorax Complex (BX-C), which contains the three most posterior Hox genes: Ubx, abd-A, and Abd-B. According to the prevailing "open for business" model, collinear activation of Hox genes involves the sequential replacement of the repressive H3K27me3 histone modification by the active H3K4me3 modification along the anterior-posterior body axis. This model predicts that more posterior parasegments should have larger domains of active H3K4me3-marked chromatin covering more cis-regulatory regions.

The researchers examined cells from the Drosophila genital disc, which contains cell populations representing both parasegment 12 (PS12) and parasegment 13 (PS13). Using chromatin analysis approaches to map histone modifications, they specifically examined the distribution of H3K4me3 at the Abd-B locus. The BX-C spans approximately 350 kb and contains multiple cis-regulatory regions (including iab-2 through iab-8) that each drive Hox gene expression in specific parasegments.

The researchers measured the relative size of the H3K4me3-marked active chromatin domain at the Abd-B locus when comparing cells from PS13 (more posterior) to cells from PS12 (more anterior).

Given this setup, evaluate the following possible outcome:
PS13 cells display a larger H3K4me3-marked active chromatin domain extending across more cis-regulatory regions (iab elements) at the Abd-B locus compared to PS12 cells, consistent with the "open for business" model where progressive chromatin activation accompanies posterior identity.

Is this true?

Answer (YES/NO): NO